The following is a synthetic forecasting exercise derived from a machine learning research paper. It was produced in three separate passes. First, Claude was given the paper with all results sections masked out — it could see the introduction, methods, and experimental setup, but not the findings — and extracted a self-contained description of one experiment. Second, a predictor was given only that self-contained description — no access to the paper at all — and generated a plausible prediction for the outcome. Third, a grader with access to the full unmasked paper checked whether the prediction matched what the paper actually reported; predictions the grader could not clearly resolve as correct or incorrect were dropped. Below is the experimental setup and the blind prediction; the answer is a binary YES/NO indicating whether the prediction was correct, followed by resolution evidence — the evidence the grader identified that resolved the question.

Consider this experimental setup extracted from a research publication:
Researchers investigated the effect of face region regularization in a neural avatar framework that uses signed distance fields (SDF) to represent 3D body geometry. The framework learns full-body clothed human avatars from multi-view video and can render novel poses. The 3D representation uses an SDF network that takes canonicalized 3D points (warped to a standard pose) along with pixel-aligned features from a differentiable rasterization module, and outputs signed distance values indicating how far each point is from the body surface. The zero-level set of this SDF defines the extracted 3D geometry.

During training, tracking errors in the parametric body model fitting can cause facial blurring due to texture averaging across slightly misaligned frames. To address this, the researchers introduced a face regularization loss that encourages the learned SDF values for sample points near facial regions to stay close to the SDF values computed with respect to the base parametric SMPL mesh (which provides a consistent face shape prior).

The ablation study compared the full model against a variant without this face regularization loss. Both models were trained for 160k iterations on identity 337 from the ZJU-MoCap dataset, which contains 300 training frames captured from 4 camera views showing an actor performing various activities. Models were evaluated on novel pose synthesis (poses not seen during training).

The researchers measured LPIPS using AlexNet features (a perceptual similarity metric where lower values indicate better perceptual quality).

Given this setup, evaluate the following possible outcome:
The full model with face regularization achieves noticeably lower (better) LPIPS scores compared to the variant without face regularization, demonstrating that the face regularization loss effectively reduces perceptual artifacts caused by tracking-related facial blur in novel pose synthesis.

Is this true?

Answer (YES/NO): YES